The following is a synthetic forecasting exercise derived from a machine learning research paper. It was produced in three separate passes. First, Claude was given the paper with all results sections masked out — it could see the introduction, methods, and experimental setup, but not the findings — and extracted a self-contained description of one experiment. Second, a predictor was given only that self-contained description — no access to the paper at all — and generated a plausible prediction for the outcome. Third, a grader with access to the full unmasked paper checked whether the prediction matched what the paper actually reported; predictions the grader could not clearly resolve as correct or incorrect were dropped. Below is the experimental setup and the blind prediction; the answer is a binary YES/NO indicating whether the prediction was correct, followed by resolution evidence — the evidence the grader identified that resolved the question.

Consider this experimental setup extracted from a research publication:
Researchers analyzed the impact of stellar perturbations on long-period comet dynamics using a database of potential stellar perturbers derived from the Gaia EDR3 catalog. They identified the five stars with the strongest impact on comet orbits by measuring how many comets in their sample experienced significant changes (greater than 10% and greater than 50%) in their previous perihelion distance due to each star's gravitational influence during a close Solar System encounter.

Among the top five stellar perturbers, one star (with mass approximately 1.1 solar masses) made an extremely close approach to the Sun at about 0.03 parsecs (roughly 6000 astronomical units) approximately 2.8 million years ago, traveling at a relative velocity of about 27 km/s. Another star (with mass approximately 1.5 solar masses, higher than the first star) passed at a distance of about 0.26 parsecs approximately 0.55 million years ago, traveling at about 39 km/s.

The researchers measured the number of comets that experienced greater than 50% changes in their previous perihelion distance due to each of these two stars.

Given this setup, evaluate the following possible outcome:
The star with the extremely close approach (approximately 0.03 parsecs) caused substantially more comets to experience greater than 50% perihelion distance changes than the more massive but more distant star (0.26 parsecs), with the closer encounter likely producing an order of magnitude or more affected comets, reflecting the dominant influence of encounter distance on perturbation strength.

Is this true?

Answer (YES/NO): YES